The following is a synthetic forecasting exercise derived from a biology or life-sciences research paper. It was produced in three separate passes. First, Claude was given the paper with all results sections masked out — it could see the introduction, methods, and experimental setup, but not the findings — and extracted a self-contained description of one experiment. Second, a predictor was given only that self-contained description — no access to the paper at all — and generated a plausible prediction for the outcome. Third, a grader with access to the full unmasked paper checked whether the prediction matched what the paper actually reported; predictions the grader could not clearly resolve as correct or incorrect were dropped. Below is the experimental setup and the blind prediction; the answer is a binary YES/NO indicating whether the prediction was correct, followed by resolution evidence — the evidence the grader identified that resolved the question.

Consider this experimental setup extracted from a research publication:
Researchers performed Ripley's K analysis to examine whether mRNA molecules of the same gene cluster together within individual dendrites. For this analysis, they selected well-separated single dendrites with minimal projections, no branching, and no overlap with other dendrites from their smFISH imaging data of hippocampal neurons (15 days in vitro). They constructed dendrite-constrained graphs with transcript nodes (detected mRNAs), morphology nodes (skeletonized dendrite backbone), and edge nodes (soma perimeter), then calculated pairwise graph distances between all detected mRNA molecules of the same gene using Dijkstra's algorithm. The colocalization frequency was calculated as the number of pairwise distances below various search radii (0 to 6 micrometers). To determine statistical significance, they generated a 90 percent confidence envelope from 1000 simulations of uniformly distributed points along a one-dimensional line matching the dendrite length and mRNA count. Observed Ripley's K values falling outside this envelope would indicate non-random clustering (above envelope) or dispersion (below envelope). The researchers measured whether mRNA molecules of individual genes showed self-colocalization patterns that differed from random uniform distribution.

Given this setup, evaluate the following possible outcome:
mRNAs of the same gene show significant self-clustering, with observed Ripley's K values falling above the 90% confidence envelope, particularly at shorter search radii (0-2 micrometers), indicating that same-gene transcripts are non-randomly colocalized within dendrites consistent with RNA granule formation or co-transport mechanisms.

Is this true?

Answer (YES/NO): YES